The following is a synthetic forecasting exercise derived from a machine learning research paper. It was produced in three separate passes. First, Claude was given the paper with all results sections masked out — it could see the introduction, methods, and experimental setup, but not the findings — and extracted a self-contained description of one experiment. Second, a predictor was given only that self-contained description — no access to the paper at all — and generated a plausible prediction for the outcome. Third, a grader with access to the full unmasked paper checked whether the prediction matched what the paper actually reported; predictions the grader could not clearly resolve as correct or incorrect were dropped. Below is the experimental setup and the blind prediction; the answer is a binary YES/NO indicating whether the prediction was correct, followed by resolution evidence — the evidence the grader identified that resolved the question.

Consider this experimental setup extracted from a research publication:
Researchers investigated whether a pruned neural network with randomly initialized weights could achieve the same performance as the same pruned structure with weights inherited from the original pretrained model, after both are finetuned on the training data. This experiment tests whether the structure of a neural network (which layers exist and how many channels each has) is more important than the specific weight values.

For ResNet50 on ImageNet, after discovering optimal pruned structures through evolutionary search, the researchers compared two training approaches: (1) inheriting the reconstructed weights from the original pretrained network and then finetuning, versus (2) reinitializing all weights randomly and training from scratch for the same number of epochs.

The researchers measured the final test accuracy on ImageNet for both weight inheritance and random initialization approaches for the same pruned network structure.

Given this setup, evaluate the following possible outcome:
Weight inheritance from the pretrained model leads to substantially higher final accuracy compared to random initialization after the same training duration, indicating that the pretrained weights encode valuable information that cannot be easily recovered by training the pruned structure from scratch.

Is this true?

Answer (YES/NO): NO